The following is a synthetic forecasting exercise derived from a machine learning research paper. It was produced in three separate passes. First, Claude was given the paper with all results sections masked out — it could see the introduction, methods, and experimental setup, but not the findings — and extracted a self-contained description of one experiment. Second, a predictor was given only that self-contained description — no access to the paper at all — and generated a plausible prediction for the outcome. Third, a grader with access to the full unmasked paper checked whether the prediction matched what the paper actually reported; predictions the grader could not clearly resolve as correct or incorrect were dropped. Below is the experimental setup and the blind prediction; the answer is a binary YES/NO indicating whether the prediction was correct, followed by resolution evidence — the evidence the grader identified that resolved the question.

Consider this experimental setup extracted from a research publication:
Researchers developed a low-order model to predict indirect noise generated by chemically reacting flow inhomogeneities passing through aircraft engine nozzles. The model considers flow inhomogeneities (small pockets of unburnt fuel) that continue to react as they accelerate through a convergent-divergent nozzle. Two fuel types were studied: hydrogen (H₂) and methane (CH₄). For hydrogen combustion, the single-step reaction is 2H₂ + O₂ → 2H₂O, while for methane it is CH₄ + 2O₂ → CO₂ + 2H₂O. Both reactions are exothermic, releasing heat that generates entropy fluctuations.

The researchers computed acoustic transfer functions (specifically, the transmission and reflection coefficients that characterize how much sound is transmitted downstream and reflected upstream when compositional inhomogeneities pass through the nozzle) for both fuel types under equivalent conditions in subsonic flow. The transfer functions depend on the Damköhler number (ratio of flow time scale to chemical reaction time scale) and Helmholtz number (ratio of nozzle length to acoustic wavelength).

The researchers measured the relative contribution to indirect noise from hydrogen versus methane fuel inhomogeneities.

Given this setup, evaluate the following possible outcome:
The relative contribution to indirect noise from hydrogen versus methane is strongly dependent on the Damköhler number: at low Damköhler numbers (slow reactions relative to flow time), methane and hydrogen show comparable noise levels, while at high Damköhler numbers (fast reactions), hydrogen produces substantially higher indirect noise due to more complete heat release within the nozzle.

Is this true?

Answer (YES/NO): NO